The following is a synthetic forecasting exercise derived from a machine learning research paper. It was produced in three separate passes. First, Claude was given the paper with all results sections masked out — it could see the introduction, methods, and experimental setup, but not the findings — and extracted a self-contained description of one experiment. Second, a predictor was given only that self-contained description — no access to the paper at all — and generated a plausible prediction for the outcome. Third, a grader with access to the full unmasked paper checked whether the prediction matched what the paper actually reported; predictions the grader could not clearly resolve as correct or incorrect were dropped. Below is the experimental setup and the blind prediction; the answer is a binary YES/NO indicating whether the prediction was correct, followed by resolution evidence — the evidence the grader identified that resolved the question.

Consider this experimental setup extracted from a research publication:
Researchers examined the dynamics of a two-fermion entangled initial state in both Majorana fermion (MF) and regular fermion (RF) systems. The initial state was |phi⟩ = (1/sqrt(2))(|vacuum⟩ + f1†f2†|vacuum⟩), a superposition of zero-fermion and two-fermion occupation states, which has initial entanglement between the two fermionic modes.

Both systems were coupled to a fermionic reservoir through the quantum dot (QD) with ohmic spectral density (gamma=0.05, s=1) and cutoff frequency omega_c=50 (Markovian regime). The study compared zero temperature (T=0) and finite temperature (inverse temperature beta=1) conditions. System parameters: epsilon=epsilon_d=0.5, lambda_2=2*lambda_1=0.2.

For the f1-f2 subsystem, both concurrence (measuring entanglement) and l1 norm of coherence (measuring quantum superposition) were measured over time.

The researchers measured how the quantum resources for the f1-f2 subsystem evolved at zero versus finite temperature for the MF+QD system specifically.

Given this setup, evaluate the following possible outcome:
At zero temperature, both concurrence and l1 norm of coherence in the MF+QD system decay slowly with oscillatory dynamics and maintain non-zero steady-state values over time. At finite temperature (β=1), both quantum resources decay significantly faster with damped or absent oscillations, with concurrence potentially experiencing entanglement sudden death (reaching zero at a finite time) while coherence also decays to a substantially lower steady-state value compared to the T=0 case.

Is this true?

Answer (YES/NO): NO